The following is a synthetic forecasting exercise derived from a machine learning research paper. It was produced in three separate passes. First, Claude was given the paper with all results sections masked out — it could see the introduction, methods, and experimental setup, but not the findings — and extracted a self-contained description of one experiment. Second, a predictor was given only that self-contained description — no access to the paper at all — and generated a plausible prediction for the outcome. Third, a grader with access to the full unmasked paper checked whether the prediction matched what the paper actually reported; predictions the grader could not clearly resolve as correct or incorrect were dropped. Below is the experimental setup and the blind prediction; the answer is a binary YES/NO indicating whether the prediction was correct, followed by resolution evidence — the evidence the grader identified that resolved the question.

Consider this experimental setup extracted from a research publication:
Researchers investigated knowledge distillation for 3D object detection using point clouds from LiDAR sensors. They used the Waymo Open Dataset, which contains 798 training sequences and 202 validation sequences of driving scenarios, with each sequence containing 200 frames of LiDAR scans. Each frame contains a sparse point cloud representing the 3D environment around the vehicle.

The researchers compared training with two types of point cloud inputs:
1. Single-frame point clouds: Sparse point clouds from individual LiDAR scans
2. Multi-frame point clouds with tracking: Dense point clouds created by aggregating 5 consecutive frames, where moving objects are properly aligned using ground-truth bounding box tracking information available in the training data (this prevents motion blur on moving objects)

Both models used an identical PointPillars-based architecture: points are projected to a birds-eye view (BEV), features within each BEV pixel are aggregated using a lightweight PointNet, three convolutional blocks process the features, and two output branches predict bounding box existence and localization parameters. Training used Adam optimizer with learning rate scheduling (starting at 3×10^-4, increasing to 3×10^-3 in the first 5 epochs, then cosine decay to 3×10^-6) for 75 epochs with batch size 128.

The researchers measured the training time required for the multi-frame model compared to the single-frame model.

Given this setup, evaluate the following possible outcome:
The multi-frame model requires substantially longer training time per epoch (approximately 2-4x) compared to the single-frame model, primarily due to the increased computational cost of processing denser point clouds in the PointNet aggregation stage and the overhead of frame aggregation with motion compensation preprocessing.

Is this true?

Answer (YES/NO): YES